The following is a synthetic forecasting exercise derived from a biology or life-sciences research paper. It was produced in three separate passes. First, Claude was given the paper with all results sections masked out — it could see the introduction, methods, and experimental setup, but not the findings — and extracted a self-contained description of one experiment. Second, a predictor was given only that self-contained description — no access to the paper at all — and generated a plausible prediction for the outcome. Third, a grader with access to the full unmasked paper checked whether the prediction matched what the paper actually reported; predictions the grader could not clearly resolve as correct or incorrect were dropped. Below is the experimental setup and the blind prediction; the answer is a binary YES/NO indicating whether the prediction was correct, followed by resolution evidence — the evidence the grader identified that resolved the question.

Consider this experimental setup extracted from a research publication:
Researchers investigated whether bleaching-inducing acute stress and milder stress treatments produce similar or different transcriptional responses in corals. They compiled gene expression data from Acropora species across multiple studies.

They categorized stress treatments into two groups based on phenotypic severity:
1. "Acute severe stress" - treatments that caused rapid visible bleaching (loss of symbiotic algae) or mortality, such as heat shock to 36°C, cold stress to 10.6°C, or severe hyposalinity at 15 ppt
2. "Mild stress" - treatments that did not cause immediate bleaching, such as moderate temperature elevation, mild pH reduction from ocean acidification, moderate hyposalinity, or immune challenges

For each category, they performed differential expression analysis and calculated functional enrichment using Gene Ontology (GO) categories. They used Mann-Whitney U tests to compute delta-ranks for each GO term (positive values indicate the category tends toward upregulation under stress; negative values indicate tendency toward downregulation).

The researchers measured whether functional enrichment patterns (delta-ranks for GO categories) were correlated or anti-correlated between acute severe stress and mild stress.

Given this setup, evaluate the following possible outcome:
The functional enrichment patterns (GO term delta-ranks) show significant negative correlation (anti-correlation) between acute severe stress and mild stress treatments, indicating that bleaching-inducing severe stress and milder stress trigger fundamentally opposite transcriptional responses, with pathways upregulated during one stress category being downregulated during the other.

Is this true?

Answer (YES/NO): YES